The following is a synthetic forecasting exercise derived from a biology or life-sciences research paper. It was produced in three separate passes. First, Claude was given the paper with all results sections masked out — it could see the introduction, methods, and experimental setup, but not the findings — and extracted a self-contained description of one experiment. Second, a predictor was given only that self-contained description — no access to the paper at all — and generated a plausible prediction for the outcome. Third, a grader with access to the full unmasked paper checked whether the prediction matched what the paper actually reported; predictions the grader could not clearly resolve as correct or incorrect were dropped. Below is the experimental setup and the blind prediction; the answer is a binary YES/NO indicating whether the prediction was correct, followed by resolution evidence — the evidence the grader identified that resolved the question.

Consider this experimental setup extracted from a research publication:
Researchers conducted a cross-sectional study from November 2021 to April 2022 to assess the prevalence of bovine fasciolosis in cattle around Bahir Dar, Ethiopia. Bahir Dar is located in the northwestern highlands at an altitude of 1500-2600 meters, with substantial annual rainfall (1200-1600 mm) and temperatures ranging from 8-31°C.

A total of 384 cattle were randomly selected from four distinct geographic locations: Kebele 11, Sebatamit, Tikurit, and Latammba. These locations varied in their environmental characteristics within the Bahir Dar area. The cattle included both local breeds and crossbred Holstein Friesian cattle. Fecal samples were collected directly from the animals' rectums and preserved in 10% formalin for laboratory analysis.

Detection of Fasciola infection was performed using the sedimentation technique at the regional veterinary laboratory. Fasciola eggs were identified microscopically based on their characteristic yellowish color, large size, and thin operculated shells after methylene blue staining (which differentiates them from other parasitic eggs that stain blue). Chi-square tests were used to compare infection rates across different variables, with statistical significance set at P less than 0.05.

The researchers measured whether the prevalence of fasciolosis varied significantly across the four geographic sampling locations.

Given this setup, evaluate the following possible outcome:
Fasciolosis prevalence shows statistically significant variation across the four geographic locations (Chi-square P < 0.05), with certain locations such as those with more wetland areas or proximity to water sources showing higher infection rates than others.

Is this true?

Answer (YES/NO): YES